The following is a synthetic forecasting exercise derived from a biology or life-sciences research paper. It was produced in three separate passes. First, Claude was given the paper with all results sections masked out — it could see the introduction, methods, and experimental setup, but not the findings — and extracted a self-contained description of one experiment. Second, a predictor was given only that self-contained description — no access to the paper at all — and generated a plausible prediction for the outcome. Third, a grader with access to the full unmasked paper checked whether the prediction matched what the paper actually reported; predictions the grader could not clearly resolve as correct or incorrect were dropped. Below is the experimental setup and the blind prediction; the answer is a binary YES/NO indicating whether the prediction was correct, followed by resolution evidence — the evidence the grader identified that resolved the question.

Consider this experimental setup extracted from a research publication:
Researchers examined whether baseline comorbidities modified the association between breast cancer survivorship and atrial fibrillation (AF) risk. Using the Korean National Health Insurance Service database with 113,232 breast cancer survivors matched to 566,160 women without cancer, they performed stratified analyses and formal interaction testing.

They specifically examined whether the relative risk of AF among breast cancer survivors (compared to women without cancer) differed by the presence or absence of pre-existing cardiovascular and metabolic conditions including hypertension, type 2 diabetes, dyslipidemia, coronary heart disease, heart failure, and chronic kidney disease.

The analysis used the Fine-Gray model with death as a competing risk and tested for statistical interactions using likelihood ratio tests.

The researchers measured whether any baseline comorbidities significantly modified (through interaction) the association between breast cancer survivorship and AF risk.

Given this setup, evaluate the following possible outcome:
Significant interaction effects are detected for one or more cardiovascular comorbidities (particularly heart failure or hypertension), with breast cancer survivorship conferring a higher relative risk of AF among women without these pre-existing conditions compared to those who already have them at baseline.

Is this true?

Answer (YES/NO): NO